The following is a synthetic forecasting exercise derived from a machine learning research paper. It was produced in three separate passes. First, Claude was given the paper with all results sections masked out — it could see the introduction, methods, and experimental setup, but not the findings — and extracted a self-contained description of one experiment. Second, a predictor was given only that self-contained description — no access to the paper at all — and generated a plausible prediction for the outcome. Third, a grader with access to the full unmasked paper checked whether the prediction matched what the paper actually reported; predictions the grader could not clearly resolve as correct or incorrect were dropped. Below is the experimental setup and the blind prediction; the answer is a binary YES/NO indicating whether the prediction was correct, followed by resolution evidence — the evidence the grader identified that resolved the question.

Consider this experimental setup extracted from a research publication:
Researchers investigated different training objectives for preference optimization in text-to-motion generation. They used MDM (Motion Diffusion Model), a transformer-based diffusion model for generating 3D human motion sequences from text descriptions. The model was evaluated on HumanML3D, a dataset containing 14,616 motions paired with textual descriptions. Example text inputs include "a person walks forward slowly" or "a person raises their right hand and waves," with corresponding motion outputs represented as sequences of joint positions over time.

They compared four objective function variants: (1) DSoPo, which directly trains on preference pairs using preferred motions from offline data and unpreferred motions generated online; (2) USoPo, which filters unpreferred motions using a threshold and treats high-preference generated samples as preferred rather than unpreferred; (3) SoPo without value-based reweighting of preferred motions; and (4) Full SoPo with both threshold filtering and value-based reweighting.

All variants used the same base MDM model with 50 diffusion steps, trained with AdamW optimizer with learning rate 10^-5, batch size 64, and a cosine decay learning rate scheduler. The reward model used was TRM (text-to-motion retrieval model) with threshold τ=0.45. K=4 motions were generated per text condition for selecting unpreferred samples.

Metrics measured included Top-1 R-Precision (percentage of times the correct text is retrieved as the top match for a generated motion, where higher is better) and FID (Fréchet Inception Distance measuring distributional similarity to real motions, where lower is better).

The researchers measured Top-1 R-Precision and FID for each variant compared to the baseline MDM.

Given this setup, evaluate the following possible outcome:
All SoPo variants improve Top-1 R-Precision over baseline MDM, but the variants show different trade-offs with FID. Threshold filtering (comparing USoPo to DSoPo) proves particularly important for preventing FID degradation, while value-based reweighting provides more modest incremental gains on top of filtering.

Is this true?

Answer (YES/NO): NO